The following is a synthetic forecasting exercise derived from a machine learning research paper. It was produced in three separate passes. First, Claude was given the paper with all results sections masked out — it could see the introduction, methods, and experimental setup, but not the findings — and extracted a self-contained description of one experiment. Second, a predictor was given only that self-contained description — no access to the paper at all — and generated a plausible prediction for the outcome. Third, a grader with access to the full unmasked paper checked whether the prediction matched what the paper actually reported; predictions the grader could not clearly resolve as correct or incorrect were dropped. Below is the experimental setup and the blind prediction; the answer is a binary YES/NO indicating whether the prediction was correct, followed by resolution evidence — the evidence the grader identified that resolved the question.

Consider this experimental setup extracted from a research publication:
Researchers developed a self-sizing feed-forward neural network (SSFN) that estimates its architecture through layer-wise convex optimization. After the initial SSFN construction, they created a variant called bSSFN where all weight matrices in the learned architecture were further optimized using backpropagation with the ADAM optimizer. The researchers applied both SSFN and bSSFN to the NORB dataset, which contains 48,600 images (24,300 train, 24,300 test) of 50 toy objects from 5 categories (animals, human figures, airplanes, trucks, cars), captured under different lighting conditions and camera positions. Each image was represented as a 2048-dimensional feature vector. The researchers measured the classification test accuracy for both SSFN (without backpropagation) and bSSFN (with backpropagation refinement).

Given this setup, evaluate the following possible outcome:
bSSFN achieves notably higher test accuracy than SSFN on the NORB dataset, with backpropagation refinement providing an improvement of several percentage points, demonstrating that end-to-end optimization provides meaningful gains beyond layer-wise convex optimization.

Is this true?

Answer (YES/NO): YES